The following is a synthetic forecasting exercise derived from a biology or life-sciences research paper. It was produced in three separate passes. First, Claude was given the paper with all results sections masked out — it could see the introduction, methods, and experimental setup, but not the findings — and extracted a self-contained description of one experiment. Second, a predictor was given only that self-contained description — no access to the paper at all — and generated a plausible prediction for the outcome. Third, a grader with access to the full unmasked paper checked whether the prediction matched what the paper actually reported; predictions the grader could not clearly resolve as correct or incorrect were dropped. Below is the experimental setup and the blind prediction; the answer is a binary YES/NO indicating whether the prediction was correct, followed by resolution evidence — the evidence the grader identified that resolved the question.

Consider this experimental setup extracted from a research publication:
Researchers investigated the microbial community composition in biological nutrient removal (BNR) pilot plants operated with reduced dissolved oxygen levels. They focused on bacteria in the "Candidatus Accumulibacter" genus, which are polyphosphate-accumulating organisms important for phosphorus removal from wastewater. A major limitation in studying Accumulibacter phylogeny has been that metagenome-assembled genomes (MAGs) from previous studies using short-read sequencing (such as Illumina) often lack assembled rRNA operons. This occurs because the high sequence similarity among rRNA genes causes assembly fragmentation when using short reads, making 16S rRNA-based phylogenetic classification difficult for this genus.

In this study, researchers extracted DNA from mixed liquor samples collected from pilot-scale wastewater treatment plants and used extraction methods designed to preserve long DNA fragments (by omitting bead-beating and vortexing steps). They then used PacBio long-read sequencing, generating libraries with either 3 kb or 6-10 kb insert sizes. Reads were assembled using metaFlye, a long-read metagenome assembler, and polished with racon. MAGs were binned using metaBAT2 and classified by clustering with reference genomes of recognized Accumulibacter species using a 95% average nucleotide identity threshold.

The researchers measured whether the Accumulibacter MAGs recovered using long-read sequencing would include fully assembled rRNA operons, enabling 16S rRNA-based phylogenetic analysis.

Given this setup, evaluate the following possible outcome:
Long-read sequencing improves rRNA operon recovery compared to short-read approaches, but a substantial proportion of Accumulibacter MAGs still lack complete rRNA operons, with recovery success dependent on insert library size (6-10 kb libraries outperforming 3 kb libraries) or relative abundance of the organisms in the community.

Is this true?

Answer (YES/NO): NO